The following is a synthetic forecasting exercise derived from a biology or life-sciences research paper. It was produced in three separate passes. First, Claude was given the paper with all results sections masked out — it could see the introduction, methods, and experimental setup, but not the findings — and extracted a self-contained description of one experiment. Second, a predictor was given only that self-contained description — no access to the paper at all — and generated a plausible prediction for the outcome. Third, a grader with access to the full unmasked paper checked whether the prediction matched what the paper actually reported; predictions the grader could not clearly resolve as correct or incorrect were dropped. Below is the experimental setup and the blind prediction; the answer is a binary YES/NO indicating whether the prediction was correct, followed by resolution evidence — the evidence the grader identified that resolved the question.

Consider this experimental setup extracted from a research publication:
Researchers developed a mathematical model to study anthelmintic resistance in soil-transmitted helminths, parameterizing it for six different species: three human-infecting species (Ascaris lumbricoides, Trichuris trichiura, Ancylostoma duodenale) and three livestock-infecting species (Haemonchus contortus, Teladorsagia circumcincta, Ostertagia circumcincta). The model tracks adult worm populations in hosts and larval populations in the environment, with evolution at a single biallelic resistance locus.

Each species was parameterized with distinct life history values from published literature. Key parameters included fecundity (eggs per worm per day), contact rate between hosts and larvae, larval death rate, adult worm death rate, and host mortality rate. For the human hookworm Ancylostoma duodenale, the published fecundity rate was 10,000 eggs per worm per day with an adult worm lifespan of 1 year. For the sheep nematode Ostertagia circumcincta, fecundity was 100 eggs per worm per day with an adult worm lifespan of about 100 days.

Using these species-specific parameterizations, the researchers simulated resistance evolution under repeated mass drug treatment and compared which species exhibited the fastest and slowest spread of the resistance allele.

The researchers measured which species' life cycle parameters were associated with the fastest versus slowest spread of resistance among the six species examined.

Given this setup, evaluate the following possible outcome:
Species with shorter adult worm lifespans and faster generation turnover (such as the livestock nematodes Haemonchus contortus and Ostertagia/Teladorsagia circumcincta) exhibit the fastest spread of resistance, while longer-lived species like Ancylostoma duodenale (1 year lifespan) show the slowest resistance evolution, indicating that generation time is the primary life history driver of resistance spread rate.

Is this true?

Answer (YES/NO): NO